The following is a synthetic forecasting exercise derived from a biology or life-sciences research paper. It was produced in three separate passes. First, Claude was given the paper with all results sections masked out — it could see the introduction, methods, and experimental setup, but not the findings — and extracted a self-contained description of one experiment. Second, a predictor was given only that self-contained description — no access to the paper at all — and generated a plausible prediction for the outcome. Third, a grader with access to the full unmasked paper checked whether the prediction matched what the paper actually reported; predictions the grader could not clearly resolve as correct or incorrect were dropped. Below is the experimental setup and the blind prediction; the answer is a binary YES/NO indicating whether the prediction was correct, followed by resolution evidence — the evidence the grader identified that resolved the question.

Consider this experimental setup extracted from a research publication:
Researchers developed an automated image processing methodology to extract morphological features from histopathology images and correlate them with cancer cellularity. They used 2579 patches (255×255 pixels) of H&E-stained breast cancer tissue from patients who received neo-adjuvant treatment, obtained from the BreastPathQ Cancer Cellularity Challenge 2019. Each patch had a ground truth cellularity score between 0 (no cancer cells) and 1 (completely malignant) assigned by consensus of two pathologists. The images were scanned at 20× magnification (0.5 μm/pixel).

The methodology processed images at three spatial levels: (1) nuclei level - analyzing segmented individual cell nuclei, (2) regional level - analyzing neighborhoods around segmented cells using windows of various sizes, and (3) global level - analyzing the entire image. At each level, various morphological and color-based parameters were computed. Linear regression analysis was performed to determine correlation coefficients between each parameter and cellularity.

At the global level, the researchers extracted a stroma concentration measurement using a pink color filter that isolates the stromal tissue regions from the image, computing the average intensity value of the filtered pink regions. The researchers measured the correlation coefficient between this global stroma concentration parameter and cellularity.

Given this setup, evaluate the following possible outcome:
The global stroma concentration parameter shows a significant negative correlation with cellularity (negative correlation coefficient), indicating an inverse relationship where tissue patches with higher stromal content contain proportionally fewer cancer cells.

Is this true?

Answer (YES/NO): YES